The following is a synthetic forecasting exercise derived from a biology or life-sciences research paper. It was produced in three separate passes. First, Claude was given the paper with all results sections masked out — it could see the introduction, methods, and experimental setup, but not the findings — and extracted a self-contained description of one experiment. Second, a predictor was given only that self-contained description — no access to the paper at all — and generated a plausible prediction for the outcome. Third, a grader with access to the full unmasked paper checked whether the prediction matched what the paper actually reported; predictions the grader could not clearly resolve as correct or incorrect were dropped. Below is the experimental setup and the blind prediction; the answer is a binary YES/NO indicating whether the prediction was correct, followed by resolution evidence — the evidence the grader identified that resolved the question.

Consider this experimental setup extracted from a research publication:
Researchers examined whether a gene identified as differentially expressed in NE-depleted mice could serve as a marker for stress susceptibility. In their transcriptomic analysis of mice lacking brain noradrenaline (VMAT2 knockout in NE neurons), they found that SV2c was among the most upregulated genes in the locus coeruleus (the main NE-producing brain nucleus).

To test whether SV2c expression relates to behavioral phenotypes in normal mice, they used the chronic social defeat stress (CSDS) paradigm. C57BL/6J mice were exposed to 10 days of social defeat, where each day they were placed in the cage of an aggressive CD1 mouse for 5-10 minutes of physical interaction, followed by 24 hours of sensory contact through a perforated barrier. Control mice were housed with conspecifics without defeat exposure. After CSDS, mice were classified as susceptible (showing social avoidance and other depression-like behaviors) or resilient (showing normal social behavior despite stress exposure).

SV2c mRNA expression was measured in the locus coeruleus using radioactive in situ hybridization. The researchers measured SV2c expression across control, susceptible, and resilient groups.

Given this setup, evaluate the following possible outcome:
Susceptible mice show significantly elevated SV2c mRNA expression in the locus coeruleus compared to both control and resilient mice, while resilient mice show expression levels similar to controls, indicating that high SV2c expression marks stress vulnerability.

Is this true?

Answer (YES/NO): YES